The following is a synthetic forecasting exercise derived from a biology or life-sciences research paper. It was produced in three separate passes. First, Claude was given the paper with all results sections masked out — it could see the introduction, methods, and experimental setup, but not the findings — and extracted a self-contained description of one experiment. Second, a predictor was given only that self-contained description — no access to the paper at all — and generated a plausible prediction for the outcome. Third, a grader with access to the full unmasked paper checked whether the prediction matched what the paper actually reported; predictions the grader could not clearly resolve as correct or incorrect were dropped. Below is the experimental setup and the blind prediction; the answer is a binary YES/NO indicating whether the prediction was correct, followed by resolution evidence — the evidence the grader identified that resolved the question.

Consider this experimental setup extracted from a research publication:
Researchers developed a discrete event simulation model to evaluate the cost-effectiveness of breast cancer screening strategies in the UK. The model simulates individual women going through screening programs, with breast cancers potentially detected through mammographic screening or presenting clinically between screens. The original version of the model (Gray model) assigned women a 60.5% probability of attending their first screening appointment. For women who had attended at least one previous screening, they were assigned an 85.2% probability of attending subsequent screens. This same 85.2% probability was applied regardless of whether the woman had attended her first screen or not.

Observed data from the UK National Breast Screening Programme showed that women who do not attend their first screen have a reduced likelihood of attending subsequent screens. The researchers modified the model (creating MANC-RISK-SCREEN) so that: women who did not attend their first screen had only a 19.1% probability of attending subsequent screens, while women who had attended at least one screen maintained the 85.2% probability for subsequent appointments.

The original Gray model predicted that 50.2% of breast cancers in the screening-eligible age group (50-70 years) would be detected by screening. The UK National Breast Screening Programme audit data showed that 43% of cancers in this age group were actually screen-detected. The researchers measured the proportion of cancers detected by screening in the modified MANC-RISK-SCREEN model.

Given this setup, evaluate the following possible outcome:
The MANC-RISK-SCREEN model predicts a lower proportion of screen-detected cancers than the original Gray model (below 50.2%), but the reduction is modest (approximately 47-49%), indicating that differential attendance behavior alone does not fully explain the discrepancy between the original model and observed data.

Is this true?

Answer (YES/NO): NO